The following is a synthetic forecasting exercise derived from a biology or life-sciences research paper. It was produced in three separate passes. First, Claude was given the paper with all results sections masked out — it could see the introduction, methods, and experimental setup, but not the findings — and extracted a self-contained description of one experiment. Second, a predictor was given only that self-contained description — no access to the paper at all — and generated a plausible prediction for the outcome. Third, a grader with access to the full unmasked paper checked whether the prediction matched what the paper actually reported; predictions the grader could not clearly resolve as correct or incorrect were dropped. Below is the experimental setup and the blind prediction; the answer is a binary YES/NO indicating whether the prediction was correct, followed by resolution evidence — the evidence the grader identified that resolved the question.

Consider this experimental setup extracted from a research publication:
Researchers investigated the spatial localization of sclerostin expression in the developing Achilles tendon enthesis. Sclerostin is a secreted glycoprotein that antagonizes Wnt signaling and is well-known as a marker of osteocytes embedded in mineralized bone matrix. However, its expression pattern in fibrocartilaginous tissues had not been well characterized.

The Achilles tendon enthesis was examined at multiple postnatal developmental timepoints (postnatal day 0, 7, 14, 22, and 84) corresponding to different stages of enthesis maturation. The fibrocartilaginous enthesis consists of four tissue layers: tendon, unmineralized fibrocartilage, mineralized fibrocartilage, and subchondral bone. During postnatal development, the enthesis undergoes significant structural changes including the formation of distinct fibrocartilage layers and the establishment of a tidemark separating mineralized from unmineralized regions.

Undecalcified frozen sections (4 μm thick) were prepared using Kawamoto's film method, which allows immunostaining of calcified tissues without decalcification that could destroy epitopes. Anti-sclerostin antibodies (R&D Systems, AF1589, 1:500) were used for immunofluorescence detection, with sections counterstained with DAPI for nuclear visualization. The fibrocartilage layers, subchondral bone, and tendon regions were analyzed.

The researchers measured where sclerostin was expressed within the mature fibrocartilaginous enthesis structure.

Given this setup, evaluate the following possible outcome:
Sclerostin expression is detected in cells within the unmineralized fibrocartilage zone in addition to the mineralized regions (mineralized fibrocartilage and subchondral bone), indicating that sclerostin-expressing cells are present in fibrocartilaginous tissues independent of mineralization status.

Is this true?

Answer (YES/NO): NO